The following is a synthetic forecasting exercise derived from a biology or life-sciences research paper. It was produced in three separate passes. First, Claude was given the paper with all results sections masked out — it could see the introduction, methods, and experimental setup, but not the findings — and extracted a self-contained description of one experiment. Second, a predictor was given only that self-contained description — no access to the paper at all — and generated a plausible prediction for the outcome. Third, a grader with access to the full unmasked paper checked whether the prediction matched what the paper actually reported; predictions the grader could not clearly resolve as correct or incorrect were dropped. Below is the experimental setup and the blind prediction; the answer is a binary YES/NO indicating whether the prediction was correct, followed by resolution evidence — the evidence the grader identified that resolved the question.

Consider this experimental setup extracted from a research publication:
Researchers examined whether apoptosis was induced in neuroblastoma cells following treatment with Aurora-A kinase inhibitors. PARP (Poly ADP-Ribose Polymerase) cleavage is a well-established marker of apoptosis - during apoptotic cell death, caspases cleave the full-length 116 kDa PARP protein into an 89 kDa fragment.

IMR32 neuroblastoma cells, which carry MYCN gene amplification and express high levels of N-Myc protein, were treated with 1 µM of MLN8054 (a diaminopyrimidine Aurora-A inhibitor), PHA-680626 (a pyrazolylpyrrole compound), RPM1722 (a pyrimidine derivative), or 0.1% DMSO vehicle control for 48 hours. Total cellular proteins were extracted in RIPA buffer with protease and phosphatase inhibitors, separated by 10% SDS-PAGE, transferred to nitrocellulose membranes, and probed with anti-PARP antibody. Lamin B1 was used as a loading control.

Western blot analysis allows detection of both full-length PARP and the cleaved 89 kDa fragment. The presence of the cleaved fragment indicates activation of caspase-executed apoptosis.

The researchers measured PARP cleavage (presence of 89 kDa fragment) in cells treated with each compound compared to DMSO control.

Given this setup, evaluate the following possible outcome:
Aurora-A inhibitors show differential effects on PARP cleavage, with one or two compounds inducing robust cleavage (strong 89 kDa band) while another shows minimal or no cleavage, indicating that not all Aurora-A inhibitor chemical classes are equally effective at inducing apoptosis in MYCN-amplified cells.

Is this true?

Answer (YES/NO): YES